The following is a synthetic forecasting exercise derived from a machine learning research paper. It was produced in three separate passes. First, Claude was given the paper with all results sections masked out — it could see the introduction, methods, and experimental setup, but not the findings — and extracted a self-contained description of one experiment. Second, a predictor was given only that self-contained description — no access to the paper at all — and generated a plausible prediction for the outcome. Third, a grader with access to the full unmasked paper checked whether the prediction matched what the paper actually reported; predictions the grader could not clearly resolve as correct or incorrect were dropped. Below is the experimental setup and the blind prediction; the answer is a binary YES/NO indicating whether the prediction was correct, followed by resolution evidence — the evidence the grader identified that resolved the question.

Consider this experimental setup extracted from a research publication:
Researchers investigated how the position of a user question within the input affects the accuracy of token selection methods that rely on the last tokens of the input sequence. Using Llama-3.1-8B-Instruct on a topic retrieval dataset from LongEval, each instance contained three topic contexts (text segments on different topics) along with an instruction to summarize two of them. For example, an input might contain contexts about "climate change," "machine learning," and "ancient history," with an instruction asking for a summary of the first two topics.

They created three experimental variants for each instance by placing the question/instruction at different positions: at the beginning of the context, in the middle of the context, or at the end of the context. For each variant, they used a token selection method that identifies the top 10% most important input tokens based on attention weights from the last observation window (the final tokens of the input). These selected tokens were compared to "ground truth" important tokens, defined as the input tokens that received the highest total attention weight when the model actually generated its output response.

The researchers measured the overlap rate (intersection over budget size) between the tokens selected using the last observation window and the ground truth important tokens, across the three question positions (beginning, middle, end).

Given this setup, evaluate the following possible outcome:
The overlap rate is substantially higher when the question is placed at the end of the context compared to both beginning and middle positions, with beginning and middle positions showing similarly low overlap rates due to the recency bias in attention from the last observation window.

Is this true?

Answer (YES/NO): YES